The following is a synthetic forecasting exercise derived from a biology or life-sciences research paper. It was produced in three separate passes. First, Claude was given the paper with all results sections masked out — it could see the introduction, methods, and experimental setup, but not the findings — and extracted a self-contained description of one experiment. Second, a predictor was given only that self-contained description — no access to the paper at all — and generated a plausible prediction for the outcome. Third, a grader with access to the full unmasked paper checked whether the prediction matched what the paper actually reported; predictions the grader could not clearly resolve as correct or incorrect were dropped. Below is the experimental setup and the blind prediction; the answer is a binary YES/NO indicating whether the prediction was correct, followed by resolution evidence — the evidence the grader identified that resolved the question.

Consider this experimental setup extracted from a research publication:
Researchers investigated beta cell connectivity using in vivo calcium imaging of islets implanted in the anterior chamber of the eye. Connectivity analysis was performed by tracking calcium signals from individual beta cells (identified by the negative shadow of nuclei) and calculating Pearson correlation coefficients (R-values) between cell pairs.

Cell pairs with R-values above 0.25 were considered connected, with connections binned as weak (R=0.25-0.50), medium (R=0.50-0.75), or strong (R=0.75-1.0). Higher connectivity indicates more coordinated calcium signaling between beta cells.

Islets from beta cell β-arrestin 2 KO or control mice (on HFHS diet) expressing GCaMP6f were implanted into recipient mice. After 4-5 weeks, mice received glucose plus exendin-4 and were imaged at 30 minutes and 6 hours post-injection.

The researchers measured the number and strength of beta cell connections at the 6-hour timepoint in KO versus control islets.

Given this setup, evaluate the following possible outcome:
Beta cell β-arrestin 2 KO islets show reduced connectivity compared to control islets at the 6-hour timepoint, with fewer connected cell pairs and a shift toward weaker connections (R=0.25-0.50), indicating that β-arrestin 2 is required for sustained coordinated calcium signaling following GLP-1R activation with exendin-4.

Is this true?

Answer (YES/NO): NO